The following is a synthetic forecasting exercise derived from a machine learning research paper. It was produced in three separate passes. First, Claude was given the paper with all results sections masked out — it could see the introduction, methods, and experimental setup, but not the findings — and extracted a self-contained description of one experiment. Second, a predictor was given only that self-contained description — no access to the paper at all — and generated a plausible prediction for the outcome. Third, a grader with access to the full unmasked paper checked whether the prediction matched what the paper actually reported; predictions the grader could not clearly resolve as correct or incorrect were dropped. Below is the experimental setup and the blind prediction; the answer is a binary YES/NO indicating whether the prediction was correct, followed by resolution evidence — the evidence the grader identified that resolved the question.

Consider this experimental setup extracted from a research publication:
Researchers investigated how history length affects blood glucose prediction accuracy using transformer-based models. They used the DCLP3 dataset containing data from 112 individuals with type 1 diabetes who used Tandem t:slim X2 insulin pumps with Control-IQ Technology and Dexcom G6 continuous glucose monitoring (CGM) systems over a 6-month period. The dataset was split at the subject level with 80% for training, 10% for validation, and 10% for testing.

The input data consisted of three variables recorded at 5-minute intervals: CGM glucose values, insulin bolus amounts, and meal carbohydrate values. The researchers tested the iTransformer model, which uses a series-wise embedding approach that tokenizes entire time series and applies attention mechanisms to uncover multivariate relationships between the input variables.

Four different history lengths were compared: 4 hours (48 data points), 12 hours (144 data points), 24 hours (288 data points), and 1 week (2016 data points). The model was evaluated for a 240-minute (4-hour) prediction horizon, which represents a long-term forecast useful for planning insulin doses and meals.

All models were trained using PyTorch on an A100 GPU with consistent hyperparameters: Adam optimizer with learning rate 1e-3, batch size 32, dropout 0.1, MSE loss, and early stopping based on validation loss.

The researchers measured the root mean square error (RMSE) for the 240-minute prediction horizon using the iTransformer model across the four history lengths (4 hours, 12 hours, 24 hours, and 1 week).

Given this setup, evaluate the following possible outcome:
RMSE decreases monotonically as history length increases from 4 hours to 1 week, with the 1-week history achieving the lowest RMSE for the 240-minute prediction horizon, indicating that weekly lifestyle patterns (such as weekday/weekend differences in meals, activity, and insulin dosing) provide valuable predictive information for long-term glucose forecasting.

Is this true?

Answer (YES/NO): YES